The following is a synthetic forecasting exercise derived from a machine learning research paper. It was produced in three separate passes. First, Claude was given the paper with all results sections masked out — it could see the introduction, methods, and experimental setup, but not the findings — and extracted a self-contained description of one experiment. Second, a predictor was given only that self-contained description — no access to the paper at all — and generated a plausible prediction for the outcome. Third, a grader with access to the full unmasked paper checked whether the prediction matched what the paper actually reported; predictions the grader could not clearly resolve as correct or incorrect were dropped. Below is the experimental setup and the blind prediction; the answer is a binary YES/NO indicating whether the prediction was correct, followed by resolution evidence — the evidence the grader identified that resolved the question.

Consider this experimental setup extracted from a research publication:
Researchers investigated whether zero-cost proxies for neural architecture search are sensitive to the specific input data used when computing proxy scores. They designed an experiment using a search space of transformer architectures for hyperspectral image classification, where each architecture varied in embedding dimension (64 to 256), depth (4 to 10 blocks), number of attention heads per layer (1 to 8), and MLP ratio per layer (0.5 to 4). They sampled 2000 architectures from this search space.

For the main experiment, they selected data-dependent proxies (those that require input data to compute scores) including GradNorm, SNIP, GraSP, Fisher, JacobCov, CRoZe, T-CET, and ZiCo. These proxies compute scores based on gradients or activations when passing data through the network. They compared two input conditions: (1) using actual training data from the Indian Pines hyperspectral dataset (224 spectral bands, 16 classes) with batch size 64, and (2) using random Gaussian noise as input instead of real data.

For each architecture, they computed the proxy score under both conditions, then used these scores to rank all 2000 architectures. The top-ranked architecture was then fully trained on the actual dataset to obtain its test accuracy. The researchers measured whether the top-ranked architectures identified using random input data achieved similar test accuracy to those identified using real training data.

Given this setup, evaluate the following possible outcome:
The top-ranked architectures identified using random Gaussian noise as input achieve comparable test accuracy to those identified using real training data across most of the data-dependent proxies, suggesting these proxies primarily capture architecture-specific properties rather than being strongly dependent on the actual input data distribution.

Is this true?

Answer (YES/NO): YES